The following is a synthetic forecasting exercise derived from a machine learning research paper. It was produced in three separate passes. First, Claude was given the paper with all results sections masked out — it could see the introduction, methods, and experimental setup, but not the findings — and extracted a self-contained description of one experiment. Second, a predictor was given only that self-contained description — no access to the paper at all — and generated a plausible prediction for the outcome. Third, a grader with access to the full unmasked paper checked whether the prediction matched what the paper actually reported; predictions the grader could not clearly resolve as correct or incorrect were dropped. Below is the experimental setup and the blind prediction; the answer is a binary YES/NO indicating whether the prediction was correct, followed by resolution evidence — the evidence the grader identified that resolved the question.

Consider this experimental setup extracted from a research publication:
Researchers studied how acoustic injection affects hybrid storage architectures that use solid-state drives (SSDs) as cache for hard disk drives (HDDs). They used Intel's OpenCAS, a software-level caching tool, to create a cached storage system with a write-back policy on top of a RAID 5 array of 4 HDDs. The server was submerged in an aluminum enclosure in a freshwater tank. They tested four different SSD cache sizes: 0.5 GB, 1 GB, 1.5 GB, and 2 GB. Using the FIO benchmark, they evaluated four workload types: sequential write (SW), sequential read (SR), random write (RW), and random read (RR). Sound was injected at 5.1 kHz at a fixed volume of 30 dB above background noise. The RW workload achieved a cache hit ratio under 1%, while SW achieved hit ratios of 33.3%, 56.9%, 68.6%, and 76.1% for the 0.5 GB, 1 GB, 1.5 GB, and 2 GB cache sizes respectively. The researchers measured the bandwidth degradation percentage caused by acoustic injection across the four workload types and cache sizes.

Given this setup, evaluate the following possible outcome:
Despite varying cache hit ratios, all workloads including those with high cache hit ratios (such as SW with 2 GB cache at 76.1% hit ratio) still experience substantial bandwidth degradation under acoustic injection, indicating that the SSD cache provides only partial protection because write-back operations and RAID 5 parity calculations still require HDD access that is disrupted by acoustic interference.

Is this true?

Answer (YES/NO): NO